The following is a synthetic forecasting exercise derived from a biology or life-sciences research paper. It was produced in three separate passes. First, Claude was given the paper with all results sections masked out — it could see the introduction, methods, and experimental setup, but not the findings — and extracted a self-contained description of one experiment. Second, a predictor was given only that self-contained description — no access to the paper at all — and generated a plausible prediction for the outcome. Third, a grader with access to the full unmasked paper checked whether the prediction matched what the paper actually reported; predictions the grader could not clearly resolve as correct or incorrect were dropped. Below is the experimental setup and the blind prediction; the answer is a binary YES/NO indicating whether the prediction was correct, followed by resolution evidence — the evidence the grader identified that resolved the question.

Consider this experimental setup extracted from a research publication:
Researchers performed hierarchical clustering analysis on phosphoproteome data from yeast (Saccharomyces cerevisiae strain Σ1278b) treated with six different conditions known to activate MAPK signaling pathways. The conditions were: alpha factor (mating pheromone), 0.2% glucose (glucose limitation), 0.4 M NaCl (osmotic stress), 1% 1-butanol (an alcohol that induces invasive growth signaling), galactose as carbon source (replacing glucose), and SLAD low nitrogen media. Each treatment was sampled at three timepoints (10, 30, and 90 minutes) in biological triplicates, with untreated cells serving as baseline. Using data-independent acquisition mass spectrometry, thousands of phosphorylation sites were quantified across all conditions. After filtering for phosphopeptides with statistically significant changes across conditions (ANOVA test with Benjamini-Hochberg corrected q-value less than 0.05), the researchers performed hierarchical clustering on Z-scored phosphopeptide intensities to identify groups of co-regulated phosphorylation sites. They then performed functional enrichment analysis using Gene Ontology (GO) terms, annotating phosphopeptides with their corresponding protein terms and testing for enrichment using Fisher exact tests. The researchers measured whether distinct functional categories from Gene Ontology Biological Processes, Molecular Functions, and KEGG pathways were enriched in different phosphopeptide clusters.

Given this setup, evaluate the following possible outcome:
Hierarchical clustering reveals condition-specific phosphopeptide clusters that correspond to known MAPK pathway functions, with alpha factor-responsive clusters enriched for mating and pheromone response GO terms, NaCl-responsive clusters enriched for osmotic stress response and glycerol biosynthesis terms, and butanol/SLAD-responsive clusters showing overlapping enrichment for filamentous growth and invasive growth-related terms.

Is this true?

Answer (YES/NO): NO